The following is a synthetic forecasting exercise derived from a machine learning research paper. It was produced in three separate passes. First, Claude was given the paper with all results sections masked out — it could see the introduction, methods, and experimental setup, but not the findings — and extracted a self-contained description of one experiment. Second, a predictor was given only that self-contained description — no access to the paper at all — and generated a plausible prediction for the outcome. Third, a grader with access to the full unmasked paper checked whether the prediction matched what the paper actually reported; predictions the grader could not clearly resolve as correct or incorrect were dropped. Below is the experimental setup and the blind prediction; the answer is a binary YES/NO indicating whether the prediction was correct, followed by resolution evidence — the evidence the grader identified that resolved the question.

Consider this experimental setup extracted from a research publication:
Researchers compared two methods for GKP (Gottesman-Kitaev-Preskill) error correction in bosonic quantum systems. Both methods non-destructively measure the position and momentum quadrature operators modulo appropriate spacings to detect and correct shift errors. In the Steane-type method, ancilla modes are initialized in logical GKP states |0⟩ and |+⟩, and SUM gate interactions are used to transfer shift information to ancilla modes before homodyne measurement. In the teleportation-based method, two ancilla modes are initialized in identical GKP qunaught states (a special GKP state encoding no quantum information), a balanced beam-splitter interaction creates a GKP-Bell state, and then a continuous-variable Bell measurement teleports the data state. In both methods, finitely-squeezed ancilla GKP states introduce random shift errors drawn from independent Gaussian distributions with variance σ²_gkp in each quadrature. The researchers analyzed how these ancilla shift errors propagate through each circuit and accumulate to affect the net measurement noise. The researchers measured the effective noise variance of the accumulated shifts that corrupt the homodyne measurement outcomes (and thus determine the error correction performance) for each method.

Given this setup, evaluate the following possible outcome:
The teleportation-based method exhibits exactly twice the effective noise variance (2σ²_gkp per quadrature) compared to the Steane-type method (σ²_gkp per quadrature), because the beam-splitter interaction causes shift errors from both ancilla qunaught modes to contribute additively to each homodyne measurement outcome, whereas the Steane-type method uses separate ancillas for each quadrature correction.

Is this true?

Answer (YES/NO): NO